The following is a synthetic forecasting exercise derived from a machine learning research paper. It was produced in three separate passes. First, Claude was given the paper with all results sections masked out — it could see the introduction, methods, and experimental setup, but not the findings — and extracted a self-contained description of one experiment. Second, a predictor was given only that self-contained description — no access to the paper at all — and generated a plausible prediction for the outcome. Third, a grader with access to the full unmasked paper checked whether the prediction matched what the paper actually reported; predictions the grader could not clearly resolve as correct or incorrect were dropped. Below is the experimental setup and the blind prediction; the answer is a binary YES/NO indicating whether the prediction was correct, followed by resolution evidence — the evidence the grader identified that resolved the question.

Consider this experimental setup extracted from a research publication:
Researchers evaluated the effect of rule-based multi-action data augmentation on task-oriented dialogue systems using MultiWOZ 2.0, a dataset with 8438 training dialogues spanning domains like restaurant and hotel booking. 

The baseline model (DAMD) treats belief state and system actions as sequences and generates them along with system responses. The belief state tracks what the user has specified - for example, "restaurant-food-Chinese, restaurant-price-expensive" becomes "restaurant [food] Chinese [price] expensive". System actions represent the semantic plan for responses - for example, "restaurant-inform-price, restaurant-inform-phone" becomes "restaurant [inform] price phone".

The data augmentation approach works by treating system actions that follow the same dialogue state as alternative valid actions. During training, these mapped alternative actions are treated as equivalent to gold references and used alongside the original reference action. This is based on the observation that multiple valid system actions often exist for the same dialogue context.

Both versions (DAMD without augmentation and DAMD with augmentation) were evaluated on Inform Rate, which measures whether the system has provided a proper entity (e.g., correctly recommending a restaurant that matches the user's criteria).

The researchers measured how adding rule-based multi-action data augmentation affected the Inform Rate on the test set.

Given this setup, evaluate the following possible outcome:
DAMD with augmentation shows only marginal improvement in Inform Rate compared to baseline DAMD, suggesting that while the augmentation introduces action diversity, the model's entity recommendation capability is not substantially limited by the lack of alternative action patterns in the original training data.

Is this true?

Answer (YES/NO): NO